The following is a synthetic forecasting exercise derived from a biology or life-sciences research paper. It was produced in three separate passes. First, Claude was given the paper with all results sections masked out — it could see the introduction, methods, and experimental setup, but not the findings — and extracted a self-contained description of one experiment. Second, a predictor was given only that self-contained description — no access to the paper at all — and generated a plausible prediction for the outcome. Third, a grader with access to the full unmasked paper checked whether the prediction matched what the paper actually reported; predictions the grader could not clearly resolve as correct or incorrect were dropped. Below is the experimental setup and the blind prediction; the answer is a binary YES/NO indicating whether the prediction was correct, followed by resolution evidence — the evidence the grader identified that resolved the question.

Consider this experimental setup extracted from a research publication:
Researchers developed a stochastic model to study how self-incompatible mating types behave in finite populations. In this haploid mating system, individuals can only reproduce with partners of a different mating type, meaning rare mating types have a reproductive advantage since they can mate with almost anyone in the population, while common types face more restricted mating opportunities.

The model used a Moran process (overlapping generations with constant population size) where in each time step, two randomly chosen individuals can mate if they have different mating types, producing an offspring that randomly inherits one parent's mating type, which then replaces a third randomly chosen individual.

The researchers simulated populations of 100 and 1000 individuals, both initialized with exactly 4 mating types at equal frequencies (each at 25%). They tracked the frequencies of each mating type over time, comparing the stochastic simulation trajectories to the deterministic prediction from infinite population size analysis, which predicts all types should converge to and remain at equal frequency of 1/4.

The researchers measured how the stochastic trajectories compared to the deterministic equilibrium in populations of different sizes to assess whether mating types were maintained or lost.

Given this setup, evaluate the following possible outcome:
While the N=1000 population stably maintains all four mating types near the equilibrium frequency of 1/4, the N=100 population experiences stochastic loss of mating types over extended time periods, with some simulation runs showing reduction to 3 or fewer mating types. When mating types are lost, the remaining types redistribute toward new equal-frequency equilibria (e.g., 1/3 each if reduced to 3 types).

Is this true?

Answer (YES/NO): YES